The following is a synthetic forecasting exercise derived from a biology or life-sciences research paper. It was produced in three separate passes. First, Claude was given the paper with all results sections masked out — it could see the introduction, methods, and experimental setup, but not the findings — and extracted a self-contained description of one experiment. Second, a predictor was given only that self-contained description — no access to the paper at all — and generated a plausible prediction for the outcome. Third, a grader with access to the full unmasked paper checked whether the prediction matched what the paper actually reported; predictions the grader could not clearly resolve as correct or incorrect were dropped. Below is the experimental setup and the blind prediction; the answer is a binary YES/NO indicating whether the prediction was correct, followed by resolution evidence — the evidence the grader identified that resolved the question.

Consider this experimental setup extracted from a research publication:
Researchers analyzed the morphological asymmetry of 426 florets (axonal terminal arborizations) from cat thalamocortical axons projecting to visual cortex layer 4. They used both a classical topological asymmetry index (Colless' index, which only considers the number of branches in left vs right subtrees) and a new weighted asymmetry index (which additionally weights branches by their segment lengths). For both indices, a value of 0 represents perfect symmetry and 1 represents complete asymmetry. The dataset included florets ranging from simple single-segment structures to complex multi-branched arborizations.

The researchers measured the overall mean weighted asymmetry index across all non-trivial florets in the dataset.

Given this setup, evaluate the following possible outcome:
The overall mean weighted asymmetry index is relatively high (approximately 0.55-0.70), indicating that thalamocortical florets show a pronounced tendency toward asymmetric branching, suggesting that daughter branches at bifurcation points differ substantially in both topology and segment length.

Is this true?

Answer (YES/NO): NO